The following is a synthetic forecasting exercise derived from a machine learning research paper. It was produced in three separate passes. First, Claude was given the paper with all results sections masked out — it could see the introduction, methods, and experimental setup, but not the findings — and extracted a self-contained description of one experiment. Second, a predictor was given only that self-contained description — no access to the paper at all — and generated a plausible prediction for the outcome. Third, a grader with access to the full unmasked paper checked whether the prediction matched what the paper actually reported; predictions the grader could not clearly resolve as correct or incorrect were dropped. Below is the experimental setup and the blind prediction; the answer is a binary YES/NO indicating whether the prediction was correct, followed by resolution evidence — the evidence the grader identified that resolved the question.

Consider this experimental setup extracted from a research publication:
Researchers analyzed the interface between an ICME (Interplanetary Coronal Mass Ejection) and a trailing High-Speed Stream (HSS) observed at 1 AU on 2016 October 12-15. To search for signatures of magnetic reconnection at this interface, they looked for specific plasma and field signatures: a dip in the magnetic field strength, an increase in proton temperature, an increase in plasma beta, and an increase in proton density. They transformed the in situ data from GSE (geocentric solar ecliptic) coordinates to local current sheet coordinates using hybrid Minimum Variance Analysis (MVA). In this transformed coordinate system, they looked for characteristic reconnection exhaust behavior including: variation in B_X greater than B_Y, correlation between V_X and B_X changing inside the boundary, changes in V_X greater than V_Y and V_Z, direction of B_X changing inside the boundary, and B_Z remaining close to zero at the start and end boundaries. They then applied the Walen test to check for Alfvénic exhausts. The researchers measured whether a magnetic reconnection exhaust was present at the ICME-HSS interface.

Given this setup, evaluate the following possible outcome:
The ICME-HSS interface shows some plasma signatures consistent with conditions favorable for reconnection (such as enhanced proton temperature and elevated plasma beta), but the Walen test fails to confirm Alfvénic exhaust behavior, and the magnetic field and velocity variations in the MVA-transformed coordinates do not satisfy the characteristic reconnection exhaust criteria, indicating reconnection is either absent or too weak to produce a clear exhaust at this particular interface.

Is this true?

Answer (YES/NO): NO